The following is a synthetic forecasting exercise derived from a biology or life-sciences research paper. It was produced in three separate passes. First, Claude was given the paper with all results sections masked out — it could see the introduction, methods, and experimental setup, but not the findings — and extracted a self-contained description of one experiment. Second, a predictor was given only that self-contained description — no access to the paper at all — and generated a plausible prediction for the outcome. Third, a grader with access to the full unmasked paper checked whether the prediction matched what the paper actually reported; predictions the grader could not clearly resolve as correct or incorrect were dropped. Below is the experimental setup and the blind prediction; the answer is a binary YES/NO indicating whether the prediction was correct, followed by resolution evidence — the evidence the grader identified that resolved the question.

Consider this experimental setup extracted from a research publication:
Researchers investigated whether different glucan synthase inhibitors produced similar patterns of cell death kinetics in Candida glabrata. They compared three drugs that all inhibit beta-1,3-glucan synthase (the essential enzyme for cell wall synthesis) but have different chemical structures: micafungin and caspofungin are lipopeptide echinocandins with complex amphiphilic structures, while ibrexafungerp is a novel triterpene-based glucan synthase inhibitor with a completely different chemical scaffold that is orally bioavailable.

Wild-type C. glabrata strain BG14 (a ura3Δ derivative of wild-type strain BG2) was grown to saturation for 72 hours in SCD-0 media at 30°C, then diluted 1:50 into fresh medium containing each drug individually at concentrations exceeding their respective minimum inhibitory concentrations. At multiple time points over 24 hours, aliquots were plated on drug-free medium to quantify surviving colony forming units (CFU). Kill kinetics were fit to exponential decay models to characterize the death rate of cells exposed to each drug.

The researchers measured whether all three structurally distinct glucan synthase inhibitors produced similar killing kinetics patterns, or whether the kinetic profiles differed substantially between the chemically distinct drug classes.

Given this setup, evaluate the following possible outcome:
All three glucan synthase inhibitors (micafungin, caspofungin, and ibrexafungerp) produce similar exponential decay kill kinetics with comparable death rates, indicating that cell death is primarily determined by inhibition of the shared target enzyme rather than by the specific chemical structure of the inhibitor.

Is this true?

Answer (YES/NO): YES